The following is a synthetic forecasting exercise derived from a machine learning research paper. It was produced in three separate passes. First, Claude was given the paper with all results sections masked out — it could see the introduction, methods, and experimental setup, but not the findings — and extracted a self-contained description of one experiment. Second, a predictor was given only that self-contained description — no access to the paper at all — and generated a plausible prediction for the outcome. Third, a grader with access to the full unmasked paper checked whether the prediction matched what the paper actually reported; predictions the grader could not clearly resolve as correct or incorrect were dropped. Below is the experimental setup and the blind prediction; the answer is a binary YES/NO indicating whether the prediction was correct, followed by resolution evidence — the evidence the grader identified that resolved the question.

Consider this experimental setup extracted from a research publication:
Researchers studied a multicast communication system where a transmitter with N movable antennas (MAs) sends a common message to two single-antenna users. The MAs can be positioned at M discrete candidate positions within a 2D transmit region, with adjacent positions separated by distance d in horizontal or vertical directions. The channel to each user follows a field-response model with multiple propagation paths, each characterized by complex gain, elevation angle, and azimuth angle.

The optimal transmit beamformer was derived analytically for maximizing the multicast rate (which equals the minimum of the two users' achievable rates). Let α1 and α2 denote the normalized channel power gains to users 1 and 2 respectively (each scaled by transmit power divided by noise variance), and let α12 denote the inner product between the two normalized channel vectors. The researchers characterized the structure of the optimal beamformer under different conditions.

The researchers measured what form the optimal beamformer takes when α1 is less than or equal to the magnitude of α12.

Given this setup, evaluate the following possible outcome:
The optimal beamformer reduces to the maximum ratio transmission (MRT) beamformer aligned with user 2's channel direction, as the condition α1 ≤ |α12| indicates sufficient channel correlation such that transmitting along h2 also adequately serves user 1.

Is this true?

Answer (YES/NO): NO